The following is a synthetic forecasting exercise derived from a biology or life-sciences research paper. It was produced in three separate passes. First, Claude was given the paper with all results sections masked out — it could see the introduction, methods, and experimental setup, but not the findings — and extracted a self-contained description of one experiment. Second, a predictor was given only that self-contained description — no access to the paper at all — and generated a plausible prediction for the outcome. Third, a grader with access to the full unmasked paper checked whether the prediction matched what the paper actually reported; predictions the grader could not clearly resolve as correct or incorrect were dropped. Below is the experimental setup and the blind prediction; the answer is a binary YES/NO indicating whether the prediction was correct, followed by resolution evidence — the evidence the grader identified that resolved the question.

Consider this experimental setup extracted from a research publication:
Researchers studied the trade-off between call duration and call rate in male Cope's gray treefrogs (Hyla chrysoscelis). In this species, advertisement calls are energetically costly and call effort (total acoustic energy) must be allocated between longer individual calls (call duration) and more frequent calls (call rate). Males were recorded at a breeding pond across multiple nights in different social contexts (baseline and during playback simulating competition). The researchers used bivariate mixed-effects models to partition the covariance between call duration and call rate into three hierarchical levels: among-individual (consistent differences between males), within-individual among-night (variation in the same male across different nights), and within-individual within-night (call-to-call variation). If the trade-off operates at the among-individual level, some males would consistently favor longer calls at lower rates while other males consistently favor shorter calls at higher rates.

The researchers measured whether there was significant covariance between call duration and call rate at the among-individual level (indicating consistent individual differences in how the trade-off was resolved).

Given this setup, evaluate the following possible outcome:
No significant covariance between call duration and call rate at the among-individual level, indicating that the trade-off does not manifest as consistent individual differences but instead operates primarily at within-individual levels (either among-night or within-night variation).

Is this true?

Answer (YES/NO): NO